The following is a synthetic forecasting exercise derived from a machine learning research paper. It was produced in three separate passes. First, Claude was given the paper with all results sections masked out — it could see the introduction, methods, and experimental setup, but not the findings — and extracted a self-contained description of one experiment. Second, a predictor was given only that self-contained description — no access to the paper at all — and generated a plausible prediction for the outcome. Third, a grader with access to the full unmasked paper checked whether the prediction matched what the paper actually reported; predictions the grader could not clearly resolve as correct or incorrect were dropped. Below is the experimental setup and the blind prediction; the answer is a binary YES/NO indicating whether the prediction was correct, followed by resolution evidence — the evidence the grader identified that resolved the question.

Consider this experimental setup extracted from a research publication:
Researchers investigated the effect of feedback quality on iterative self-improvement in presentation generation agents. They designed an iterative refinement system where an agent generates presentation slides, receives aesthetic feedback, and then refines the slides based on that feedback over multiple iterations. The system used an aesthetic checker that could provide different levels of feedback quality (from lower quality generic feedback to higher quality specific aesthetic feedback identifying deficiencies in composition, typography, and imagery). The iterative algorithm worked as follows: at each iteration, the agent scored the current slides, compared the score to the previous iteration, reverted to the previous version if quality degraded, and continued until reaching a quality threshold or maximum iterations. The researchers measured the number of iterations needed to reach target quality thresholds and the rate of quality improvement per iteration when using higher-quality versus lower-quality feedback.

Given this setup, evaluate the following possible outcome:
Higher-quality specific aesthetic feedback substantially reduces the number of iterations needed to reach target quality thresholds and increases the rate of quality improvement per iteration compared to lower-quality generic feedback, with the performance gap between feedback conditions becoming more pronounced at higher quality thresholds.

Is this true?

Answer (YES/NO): YES